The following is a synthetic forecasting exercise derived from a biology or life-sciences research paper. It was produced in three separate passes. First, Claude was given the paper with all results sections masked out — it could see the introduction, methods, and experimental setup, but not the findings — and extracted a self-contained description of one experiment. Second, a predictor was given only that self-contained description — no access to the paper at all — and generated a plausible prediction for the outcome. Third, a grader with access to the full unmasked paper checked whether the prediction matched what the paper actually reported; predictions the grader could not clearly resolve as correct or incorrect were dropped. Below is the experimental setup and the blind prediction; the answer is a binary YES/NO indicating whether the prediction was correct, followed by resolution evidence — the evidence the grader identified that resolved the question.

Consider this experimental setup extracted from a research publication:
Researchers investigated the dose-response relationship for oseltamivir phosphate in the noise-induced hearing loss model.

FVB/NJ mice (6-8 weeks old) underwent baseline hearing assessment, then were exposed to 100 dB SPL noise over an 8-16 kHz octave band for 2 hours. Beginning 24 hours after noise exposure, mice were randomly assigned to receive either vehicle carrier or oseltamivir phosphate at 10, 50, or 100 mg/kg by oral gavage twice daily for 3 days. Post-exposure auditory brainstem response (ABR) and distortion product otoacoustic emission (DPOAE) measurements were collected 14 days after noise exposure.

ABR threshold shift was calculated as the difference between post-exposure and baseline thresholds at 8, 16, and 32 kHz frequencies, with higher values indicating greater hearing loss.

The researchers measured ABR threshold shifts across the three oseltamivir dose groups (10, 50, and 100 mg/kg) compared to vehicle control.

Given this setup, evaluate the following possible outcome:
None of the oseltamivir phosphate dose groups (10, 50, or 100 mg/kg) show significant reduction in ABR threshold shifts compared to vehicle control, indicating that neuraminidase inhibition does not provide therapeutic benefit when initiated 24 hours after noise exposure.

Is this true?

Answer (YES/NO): NO